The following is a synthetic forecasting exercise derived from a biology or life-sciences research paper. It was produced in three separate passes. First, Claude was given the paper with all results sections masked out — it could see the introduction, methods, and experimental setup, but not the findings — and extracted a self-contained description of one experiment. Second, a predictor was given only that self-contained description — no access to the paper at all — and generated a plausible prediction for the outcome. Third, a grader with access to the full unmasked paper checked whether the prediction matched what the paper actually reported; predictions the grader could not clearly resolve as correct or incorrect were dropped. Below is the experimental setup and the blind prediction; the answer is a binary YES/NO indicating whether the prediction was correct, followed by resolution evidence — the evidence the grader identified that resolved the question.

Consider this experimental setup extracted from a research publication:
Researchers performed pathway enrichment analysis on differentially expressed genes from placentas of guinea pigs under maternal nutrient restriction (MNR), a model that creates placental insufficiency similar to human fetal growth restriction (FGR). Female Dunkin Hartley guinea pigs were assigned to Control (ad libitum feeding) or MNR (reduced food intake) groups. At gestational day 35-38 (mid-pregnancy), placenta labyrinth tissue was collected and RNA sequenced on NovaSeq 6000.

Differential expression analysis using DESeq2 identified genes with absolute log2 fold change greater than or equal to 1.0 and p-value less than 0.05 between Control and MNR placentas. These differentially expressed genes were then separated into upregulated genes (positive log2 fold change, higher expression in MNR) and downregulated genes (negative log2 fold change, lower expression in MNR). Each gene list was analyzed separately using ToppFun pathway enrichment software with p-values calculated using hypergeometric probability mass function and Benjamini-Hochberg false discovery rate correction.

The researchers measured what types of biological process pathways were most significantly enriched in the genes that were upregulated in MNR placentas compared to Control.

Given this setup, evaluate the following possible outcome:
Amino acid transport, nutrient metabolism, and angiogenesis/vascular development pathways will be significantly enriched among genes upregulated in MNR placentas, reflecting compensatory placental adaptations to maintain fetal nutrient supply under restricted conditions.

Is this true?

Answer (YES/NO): NO